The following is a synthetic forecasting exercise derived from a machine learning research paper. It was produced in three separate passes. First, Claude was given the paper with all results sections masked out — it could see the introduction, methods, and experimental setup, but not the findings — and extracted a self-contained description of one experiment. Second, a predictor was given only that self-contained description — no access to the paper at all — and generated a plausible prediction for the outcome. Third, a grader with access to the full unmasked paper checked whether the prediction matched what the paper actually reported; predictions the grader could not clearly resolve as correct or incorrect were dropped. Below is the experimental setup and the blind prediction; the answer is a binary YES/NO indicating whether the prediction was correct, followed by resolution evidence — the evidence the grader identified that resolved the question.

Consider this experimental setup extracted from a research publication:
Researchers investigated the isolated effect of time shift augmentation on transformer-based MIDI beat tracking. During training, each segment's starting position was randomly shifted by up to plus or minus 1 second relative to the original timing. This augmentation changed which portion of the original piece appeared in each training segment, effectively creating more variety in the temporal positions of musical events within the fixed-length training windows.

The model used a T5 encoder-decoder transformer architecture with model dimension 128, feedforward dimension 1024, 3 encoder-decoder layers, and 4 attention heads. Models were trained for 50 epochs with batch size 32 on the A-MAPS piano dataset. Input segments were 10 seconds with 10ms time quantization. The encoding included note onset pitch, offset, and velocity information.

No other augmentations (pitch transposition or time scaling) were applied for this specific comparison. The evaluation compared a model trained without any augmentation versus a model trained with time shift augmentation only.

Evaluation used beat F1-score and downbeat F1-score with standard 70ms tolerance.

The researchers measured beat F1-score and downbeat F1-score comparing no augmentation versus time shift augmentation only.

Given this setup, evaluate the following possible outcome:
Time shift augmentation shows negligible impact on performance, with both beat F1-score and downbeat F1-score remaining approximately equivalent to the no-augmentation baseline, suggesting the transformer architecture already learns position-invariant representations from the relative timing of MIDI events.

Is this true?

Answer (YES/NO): YES